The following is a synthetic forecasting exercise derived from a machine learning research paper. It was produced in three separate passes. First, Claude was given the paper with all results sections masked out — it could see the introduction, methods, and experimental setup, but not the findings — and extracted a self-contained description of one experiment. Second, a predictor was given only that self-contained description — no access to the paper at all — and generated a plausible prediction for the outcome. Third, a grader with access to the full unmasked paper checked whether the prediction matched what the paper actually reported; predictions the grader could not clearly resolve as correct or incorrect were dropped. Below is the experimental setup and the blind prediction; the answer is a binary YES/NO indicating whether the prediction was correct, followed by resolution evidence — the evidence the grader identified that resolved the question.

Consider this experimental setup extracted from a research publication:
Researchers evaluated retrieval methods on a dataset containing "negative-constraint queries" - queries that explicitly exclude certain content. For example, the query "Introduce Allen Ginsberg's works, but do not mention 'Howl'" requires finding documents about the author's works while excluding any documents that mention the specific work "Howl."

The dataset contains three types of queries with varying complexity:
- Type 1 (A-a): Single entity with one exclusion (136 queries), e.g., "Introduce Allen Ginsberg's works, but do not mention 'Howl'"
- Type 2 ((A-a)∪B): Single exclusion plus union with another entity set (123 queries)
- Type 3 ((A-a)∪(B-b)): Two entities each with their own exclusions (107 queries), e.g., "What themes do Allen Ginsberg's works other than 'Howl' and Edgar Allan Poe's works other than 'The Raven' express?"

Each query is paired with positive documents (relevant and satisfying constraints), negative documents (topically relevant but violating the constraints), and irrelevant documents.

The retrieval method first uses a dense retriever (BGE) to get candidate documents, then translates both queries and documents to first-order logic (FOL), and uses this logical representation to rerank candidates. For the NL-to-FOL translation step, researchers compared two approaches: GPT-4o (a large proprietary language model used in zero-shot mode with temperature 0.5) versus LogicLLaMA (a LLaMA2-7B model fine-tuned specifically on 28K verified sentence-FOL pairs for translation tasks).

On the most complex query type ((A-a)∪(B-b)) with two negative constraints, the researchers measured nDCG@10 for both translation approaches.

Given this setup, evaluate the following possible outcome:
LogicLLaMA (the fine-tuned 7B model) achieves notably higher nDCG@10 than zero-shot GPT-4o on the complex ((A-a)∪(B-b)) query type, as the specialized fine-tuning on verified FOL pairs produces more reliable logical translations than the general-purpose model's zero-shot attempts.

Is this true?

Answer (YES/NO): NO